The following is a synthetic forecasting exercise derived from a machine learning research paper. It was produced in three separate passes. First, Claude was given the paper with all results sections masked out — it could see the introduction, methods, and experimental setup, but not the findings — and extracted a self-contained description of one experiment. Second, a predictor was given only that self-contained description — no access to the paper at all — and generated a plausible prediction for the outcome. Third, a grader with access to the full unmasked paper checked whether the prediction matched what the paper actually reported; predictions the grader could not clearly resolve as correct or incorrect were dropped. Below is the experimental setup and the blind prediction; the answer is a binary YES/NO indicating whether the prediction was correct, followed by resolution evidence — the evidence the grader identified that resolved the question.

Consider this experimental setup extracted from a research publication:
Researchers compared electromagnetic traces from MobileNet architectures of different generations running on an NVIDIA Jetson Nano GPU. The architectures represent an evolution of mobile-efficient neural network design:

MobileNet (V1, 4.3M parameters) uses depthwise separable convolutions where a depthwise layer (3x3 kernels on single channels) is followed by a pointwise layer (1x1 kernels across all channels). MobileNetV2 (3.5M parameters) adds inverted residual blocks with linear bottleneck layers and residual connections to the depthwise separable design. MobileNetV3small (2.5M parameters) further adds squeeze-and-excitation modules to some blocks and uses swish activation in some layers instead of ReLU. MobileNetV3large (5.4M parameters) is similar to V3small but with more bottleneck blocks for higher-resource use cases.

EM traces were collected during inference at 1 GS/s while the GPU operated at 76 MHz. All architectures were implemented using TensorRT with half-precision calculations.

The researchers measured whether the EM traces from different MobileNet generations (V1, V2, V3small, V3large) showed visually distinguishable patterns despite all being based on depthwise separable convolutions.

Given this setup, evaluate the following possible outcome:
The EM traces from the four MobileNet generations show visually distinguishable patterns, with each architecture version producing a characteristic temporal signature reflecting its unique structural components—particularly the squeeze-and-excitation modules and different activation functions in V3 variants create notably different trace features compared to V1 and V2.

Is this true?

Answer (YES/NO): NO